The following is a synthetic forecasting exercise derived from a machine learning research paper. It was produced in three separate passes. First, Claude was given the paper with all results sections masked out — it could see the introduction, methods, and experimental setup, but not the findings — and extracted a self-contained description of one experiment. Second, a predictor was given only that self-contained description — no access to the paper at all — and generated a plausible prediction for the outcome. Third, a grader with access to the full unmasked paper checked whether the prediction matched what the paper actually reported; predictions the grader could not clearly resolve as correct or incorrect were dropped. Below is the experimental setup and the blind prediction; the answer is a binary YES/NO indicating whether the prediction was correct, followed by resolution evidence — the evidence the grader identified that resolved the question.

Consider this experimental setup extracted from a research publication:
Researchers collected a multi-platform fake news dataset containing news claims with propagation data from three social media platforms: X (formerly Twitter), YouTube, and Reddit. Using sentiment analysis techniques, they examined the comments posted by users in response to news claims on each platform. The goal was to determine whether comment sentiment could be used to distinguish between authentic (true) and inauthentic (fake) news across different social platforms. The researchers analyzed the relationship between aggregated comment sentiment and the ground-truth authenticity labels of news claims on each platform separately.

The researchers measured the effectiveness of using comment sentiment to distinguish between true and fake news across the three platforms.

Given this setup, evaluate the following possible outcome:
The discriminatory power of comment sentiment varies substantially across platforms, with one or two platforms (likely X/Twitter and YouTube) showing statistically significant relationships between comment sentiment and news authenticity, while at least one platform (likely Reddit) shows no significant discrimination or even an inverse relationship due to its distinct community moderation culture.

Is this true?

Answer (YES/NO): NO